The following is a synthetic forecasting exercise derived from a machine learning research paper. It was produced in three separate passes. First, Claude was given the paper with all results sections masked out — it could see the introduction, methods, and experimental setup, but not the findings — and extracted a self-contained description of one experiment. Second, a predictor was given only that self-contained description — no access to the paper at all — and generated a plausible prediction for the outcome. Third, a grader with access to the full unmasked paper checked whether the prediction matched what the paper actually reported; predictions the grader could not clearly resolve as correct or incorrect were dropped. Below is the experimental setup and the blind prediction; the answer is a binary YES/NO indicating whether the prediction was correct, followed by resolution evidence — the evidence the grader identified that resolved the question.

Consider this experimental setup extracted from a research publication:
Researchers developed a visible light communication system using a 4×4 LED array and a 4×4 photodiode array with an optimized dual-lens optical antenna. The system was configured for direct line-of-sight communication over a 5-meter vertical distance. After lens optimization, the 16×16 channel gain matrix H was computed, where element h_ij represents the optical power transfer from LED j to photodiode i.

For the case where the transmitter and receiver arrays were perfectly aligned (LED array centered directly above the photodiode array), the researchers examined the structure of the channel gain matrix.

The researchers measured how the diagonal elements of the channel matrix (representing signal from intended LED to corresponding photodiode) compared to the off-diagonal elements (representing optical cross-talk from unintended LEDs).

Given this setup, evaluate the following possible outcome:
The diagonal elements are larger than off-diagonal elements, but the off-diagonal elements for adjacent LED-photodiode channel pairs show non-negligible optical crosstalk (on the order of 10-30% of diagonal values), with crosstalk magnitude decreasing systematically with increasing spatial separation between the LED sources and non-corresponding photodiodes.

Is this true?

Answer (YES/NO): NO